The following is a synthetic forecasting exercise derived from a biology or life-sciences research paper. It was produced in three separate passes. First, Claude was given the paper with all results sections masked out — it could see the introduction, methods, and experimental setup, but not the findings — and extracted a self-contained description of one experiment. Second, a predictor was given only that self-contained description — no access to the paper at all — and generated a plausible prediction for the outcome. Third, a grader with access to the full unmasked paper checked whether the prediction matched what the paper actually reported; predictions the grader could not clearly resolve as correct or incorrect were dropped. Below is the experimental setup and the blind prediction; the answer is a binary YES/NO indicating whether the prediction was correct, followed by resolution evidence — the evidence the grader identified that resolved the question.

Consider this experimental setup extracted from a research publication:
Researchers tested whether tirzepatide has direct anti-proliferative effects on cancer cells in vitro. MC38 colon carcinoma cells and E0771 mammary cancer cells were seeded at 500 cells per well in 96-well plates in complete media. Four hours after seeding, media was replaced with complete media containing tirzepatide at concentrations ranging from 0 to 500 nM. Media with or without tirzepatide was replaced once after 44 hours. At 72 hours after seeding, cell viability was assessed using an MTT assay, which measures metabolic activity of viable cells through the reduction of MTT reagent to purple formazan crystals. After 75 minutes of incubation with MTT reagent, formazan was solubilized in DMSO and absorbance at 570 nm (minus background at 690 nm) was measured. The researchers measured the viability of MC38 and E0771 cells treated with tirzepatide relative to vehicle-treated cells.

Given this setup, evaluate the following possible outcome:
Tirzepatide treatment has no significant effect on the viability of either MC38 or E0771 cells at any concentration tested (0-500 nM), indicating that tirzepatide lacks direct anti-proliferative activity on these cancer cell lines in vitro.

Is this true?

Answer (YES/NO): YES